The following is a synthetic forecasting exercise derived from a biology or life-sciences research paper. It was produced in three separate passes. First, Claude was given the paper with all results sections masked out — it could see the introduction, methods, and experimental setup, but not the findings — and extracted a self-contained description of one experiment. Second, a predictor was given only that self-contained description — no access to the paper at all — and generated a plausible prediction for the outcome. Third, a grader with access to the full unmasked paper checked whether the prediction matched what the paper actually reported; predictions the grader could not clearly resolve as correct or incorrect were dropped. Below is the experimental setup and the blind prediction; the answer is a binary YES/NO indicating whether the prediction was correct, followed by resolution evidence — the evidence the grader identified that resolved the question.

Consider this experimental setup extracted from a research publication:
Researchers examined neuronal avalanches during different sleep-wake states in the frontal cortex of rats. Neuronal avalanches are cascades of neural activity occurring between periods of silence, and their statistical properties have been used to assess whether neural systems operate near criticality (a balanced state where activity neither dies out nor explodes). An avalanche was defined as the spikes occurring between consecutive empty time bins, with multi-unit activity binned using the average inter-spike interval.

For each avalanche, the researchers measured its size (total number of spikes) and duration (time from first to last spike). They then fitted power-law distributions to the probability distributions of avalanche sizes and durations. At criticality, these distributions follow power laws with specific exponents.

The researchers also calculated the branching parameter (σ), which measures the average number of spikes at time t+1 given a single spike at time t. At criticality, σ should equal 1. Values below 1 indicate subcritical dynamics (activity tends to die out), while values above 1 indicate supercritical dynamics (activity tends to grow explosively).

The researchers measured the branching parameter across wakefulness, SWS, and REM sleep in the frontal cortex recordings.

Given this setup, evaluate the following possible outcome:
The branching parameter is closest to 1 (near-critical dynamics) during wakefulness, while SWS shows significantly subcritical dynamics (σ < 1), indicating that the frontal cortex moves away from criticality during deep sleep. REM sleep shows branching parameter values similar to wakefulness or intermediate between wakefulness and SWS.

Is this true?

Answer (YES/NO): NO